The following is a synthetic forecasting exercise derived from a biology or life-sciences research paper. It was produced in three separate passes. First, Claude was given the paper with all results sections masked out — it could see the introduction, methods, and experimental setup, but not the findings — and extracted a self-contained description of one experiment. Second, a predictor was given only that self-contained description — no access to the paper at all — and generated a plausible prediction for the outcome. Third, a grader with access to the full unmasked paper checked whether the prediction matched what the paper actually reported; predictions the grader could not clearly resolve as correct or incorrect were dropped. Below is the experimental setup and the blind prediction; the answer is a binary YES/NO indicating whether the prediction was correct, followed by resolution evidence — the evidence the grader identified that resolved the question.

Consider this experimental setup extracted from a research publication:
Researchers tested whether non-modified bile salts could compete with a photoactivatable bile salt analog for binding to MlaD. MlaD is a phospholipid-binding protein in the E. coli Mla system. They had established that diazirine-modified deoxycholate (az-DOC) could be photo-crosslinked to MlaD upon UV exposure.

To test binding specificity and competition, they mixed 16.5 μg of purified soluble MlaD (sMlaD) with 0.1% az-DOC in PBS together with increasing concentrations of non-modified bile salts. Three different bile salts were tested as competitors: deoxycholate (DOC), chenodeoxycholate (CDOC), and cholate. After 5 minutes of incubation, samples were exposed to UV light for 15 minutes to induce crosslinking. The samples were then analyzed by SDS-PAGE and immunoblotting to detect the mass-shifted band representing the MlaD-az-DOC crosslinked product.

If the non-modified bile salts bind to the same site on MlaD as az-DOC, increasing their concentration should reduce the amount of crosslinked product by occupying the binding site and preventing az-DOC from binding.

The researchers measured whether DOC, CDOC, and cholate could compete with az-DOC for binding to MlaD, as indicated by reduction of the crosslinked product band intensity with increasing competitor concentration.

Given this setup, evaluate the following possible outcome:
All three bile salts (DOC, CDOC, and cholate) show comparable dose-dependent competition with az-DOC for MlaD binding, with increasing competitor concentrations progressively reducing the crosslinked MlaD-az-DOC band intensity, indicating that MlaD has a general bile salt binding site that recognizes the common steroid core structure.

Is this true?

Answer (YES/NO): YES